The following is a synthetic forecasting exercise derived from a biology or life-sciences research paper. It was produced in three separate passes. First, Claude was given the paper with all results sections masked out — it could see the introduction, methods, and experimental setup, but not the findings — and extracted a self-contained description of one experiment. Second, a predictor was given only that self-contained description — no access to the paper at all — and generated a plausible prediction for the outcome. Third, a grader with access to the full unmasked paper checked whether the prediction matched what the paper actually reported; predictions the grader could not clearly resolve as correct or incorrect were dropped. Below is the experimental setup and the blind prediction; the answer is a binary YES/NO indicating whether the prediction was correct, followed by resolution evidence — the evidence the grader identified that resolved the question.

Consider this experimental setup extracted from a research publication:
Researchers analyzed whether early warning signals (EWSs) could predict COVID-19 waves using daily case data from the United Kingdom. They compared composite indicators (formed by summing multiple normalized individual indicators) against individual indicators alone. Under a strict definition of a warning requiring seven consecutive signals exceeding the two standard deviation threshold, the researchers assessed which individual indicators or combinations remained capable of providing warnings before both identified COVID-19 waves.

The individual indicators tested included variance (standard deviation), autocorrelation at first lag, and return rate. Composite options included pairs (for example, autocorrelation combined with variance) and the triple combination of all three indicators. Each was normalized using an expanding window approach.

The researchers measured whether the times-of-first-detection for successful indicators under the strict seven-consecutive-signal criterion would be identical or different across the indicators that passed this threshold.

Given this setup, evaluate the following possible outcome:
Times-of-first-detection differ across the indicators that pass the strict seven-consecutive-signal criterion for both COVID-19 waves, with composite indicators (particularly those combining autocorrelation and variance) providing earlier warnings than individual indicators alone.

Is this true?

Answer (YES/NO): NO